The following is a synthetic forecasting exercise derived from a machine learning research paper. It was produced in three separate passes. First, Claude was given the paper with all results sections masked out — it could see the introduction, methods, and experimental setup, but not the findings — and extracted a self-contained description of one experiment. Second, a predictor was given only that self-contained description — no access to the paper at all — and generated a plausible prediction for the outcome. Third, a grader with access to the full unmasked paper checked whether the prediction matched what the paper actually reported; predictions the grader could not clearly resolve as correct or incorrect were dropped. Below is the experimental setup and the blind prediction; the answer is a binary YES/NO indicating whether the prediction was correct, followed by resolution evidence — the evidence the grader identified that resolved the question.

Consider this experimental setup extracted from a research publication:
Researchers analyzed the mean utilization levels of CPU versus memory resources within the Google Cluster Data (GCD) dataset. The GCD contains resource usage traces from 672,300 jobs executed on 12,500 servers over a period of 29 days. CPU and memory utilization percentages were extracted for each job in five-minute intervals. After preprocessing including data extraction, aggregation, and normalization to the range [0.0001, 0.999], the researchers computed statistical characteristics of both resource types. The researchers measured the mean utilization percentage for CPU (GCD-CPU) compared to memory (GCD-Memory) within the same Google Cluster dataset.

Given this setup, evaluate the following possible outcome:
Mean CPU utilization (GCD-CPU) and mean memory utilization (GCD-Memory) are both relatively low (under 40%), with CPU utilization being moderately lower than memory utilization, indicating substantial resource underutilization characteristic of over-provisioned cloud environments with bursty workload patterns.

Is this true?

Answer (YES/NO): NO